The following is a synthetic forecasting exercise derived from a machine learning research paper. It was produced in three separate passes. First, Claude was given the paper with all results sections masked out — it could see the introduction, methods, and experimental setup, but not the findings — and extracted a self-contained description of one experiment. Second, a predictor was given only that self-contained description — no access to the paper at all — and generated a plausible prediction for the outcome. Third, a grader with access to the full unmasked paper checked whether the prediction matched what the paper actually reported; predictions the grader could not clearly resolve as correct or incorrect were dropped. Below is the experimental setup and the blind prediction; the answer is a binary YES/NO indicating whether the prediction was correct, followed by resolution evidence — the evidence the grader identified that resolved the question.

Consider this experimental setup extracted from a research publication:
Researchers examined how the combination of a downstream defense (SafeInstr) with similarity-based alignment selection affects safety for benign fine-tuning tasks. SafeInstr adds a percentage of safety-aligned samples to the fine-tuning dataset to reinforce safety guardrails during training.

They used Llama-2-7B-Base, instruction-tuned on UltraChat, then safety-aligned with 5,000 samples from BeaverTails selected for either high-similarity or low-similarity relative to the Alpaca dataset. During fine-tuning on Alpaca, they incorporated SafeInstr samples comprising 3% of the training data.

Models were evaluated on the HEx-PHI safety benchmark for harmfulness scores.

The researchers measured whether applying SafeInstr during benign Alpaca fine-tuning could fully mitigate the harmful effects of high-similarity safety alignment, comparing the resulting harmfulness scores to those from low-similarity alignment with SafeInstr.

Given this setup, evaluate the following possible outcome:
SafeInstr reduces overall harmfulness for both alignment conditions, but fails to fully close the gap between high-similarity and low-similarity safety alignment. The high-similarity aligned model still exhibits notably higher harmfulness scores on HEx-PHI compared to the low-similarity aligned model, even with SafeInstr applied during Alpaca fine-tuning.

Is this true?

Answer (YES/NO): YES